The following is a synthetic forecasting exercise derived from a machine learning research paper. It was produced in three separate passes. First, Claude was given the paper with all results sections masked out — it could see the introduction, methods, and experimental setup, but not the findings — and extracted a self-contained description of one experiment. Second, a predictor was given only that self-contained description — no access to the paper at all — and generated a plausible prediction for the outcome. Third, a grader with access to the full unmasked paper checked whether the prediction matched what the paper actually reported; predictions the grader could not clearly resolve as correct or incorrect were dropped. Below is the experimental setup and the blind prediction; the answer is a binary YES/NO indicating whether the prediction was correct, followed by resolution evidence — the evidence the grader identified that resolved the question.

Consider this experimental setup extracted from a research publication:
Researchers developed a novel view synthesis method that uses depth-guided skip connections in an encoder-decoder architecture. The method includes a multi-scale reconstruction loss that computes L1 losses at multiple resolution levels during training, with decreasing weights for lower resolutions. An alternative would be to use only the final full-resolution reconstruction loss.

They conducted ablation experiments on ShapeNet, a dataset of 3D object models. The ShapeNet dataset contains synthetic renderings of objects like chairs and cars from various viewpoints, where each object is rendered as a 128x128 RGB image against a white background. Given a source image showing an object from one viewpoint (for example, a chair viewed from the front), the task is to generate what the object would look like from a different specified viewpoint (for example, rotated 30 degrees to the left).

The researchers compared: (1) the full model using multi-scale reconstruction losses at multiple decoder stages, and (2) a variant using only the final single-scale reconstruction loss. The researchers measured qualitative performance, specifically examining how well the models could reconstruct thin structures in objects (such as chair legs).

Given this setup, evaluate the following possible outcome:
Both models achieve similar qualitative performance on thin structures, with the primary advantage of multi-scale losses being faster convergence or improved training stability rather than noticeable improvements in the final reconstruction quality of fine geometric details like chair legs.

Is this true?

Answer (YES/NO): NO